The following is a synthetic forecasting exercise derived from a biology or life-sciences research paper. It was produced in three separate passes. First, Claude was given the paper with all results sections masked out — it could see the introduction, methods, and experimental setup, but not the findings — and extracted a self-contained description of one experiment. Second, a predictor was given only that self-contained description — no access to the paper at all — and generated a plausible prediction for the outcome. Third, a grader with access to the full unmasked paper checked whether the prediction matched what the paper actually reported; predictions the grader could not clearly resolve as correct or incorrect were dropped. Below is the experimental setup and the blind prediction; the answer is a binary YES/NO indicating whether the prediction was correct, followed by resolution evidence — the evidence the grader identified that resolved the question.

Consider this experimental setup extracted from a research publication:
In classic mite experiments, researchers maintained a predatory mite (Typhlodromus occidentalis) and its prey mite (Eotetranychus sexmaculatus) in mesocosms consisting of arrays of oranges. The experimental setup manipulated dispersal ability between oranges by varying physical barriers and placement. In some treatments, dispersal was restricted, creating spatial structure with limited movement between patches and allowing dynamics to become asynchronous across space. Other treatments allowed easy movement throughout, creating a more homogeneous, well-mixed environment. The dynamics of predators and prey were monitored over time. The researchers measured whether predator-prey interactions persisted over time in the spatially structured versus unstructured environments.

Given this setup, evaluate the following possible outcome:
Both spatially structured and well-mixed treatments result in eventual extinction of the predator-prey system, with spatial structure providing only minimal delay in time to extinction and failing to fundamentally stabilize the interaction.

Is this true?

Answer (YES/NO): NO